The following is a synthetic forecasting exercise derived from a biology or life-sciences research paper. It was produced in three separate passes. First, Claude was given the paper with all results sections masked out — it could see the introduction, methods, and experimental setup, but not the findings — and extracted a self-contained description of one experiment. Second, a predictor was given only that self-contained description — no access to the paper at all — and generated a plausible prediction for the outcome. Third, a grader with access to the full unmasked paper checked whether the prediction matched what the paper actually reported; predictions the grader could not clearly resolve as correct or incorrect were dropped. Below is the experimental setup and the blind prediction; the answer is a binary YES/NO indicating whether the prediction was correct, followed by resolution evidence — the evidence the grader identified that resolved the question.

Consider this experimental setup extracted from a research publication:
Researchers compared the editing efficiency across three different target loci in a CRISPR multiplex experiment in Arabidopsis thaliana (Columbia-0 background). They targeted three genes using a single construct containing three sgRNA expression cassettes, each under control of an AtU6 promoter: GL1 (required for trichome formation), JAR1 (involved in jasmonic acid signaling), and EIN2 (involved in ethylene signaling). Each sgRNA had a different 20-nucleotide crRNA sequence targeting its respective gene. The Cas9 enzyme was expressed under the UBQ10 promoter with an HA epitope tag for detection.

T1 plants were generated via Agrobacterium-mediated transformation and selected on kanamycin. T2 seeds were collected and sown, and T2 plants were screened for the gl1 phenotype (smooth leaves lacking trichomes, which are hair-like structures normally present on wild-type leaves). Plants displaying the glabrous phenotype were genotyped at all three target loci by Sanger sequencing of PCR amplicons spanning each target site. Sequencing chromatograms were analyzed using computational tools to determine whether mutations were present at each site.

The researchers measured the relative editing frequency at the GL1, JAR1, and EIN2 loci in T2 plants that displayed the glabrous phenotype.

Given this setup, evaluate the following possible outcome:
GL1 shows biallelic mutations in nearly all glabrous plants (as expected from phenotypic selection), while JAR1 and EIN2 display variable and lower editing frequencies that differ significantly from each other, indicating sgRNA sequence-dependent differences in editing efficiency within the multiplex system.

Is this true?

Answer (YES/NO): YES